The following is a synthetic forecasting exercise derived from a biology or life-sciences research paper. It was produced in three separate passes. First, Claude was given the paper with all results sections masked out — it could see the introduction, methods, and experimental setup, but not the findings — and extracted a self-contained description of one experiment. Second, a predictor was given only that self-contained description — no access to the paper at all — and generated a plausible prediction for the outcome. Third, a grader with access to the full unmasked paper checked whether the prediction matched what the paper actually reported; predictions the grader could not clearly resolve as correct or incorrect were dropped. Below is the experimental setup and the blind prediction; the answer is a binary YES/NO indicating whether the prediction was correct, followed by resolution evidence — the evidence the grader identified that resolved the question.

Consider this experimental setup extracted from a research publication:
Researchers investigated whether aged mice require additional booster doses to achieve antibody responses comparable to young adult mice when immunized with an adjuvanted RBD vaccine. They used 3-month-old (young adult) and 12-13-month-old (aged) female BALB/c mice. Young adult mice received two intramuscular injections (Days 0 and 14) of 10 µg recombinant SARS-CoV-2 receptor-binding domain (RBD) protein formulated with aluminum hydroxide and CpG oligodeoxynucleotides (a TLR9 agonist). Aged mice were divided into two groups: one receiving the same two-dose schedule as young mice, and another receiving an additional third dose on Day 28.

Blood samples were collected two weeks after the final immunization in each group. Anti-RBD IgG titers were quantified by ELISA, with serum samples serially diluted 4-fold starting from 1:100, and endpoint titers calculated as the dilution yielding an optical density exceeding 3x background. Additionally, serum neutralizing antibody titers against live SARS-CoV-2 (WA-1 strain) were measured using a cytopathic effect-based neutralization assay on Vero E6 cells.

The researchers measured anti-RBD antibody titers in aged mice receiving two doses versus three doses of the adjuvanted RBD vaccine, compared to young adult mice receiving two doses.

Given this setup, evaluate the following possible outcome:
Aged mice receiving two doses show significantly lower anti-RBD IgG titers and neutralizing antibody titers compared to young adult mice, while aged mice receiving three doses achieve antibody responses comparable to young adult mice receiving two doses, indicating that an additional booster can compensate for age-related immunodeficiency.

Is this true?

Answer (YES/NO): YES